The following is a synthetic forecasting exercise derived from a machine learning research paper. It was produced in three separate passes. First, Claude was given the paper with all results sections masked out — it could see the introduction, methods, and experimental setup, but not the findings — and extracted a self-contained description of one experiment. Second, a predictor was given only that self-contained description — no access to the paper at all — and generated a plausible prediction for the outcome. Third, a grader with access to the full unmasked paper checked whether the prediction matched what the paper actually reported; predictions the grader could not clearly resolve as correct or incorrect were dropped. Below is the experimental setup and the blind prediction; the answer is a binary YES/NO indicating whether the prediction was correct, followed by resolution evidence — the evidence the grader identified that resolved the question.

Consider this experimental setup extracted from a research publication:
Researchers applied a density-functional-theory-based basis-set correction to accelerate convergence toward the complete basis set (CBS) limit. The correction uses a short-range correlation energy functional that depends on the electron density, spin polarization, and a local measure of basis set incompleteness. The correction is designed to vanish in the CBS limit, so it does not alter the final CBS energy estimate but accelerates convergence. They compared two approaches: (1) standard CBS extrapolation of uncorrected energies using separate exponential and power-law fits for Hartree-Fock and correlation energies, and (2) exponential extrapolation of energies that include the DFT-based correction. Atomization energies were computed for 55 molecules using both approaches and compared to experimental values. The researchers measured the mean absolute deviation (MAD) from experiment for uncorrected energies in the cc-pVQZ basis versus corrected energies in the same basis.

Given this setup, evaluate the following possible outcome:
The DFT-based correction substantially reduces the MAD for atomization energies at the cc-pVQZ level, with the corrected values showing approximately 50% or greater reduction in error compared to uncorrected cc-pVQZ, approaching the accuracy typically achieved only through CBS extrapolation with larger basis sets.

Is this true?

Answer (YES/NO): YES